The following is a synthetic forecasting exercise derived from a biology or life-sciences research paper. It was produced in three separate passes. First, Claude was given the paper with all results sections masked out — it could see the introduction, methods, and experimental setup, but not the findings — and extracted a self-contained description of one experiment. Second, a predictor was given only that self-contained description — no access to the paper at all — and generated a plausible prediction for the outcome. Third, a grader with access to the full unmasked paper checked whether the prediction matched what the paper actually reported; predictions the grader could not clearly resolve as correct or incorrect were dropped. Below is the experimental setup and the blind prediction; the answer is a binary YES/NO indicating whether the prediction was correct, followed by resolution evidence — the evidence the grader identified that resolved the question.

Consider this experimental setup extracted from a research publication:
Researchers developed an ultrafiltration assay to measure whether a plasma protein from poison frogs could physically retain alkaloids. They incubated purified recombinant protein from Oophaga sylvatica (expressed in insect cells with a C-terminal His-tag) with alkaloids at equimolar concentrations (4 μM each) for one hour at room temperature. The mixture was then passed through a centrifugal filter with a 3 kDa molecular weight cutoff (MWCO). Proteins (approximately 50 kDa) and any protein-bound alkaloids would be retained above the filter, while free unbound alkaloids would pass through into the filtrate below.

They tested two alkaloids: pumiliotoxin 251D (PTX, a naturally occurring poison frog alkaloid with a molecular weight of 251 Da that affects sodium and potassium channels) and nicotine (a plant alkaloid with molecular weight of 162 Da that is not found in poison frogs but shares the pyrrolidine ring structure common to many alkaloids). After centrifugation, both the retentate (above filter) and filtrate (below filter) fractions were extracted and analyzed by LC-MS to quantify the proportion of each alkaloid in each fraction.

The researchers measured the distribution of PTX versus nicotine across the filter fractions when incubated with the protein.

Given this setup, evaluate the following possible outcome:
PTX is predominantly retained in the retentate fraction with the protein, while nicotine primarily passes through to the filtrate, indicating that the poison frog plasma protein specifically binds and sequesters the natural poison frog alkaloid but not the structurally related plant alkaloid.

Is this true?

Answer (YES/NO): YES